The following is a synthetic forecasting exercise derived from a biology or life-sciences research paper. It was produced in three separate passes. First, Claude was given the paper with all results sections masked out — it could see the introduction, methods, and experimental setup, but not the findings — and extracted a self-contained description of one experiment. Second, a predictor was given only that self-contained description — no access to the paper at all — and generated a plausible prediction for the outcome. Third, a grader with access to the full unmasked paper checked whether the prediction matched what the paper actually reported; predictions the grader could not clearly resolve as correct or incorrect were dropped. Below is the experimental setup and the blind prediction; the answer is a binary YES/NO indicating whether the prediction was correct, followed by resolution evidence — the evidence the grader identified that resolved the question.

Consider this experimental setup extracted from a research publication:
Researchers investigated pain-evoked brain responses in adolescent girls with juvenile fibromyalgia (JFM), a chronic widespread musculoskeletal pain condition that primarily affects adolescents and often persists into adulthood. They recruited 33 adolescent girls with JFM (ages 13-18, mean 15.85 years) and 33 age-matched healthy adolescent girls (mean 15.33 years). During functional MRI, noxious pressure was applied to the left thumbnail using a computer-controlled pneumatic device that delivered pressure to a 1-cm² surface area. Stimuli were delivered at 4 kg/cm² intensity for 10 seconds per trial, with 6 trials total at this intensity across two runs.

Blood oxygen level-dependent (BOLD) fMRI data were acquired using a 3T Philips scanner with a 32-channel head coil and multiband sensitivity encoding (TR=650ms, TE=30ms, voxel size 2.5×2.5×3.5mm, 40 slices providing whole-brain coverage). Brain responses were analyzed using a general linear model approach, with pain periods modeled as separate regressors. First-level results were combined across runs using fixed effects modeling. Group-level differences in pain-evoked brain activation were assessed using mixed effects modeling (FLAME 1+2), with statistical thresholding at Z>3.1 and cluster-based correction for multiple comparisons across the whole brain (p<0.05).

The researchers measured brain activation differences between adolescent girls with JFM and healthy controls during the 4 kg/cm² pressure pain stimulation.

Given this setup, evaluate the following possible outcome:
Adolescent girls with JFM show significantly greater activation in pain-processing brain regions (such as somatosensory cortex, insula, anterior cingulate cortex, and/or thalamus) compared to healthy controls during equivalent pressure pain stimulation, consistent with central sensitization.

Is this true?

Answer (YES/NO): YES